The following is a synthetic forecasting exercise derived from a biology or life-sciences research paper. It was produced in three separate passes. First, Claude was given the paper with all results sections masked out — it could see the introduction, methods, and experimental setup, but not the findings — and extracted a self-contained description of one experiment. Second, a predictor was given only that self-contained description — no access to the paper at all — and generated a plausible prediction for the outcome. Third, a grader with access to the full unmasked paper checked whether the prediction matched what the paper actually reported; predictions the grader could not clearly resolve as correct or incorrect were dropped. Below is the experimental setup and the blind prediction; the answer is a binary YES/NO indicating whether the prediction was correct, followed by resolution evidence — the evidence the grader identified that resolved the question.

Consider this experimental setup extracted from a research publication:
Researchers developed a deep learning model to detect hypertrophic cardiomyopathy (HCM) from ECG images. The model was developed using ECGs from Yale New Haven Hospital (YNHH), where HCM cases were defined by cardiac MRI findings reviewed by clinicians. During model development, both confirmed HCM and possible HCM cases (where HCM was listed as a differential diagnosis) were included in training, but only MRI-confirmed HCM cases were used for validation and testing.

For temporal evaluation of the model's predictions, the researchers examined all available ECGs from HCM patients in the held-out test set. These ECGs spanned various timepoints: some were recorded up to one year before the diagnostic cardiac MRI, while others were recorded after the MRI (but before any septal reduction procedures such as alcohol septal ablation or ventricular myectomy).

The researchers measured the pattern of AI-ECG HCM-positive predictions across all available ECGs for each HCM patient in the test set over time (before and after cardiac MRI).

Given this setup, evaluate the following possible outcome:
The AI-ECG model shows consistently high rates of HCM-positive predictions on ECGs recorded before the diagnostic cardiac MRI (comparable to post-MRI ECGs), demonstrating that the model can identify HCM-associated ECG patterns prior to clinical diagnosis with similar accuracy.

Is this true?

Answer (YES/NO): YES